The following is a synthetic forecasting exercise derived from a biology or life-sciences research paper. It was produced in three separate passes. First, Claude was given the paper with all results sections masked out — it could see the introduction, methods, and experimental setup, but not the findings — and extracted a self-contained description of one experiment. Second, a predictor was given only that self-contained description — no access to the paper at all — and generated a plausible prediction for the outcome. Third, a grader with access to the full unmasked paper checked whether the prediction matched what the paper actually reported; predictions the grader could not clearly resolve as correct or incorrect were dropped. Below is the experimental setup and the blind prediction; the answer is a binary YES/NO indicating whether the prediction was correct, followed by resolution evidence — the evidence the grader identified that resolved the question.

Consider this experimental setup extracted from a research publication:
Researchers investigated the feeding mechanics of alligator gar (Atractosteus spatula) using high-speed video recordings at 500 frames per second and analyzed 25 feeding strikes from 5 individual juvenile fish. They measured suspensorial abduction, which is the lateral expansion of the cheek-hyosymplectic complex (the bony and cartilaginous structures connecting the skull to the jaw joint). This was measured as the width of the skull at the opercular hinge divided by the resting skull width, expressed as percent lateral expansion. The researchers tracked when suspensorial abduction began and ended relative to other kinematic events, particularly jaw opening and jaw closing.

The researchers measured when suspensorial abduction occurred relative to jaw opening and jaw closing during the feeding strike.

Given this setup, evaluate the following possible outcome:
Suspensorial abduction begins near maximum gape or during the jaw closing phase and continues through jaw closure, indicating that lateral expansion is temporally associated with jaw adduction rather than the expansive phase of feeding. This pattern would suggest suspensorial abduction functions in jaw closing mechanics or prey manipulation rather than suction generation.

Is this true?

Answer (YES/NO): YES